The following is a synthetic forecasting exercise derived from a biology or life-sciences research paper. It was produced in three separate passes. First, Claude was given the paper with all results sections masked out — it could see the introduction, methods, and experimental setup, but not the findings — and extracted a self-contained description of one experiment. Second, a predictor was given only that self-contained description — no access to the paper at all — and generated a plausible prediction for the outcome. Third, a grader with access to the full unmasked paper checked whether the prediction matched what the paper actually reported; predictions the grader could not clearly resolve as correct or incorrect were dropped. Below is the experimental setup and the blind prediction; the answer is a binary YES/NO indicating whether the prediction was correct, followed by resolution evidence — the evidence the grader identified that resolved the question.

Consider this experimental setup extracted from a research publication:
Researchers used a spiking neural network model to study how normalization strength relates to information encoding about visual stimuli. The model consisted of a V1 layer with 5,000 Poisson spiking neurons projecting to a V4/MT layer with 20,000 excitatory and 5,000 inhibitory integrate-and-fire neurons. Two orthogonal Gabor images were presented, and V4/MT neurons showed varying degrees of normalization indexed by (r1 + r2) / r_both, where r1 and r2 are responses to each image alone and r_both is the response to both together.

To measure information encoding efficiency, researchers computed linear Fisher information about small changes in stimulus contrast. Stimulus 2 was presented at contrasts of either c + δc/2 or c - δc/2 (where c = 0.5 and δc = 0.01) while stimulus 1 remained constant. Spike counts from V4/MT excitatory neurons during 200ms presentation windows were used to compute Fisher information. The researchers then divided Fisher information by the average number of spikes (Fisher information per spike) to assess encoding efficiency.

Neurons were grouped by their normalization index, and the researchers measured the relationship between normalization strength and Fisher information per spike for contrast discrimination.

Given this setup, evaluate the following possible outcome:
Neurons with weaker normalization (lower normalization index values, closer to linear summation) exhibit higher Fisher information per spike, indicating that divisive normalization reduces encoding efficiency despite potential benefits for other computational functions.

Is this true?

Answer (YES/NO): NO